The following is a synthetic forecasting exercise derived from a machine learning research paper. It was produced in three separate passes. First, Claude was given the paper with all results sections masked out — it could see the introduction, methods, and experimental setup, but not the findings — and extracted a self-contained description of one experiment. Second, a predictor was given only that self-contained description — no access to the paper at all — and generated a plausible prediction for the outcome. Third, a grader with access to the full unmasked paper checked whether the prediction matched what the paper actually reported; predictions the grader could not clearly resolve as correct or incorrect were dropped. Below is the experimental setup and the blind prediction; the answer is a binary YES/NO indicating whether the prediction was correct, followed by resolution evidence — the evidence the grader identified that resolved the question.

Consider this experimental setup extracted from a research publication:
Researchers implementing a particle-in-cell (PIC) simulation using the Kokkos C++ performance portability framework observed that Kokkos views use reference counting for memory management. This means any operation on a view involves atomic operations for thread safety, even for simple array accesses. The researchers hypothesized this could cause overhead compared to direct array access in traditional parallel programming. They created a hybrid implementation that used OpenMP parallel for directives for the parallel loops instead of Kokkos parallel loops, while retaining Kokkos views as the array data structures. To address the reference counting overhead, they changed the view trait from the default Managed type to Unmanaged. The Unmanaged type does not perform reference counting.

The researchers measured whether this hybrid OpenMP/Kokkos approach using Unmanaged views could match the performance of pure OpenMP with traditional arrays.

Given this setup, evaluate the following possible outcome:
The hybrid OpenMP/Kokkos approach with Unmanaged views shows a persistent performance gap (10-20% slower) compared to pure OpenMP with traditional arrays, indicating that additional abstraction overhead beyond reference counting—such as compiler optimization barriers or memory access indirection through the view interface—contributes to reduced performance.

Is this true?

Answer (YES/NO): NO